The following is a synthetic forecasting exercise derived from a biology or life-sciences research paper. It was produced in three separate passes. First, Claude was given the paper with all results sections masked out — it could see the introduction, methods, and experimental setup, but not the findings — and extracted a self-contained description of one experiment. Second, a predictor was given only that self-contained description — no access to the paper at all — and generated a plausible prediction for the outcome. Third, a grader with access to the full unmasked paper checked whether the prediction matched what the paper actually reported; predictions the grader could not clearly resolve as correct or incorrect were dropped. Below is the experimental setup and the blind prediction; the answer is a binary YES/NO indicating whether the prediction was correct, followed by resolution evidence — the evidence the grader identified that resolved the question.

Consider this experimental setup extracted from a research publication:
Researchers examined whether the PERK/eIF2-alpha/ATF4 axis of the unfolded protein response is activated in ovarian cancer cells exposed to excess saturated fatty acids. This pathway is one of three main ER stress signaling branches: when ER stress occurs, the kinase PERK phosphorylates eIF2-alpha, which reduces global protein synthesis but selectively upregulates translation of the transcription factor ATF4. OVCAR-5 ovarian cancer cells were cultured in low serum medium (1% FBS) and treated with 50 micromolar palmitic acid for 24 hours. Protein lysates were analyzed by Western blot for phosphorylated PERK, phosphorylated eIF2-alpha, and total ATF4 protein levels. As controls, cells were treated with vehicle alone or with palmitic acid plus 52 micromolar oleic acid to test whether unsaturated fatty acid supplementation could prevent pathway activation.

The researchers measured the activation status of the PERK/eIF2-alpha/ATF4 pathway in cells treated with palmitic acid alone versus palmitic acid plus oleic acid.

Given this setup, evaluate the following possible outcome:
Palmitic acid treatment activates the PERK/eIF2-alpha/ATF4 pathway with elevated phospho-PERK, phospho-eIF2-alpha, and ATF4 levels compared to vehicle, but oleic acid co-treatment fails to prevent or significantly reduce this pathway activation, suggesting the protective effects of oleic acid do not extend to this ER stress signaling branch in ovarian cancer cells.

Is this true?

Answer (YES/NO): NO